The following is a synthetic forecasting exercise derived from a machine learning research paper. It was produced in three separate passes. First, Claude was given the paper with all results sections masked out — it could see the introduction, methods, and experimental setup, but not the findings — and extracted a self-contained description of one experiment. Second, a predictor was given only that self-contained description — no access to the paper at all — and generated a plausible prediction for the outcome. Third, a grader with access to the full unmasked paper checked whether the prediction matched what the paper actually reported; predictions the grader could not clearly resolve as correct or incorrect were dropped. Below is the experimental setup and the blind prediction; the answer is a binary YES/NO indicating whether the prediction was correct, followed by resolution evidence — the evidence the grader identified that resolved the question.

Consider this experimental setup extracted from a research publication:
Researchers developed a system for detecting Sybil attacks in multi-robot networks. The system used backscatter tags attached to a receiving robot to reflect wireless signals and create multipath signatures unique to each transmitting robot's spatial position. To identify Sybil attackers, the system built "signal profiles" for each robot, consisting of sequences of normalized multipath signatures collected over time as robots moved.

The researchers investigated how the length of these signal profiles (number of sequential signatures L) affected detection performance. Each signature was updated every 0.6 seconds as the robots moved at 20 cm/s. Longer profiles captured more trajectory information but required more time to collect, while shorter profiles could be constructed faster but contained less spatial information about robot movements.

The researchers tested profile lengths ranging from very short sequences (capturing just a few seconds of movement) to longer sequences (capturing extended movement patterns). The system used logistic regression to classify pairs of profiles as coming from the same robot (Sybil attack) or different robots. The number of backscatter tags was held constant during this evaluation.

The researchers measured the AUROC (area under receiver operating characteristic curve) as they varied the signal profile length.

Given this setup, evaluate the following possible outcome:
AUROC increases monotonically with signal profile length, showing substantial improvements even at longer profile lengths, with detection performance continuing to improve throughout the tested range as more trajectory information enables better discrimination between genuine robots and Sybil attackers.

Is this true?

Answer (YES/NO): NO